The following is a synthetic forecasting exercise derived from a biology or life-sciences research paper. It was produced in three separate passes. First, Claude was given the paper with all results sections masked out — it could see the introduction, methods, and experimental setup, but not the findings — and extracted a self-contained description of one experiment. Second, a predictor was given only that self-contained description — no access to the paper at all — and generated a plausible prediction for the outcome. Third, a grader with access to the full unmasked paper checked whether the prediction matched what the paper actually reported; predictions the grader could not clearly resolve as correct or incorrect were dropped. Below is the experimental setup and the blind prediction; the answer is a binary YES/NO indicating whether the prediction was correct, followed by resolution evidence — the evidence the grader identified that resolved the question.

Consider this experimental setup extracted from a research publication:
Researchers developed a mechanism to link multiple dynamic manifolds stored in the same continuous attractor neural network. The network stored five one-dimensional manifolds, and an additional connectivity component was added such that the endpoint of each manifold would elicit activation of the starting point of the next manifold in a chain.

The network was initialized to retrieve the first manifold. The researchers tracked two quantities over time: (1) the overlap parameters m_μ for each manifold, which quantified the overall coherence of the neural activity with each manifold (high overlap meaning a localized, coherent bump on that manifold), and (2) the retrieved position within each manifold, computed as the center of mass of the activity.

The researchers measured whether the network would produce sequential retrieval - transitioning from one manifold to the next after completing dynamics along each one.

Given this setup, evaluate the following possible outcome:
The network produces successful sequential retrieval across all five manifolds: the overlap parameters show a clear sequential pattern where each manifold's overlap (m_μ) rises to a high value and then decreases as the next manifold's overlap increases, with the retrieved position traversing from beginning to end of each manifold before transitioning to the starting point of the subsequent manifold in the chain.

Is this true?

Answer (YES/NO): YES